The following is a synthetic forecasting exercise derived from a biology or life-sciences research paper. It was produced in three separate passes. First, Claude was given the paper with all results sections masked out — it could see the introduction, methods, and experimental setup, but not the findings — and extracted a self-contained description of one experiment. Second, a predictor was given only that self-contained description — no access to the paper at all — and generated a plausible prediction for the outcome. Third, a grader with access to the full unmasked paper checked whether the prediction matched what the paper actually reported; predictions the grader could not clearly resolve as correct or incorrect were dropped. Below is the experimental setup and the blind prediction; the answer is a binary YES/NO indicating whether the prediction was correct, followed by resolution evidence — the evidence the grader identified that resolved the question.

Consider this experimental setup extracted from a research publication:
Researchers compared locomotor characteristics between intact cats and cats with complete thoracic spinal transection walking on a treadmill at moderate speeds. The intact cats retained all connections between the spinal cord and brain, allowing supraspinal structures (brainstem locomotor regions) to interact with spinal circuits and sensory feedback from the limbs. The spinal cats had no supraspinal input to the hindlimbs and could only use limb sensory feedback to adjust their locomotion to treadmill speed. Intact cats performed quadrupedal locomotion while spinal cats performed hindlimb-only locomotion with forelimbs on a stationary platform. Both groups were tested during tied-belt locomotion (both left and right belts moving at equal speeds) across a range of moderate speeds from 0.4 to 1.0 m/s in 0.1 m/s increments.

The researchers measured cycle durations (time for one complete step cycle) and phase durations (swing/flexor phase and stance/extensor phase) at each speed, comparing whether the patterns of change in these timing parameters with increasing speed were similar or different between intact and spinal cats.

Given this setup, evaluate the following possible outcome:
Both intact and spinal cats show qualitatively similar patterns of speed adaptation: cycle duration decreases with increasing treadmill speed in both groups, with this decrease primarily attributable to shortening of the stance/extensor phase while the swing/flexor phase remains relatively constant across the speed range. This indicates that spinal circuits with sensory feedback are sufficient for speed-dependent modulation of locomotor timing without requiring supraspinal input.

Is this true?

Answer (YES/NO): YES